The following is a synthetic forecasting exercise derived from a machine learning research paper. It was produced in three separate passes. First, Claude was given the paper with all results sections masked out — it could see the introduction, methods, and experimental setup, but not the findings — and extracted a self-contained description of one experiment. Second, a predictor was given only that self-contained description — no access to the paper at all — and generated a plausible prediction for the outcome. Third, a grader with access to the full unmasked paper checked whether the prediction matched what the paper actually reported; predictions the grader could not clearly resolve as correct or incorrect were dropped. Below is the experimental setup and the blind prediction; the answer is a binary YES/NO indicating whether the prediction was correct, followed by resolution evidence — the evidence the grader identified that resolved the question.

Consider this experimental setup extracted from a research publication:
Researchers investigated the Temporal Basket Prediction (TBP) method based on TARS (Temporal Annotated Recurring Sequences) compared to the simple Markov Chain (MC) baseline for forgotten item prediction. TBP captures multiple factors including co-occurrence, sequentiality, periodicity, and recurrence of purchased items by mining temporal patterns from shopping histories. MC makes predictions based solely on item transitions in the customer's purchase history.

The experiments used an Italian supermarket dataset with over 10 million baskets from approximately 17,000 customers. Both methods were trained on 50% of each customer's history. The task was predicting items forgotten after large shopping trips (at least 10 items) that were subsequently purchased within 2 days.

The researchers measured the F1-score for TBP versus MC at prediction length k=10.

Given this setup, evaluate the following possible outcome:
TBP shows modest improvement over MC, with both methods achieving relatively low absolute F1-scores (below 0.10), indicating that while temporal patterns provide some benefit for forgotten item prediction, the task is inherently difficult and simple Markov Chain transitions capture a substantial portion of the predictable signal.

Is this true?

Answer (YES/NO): NO